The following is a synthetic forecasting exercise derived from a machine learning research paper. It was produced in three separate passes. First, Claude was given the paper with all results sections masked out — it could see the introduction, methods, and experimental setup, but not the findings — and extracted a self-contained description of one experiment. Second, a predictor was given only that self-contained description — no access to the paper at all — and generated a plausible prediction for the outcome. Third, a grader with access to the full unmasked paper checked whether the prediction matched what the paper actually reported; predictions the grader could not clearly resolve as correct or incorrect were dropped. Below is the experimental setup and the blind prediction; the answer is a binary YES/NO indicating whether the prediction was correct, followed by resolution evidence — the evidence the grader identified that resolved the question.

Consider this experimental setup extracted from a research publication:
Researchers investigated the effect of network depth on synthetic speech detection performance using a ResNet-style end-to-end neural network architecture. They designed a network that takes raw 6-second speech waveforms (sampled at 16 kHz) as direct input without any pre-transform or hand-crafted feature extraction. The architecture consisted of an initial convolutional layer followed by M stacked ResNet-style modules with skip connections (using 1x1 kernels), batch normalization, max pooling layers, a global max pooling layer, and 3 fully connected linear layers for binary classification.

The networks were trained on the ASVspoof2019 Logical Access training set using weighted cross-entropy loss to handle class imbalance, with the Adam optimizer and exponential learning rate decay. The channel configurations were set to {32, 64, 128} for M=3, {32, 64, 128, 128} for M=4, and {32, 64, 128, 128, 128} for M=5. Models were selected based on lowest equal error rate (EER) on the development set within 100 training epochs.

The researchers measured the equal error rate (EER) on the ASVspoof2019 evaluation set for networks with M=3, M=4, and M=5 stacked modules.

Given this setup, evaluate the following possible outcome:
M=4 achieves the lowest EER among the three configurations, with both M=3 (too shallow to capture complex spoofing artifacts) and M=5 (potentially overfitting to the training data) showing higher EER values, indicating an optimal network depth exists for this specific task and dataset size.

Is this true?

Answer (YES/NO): YES